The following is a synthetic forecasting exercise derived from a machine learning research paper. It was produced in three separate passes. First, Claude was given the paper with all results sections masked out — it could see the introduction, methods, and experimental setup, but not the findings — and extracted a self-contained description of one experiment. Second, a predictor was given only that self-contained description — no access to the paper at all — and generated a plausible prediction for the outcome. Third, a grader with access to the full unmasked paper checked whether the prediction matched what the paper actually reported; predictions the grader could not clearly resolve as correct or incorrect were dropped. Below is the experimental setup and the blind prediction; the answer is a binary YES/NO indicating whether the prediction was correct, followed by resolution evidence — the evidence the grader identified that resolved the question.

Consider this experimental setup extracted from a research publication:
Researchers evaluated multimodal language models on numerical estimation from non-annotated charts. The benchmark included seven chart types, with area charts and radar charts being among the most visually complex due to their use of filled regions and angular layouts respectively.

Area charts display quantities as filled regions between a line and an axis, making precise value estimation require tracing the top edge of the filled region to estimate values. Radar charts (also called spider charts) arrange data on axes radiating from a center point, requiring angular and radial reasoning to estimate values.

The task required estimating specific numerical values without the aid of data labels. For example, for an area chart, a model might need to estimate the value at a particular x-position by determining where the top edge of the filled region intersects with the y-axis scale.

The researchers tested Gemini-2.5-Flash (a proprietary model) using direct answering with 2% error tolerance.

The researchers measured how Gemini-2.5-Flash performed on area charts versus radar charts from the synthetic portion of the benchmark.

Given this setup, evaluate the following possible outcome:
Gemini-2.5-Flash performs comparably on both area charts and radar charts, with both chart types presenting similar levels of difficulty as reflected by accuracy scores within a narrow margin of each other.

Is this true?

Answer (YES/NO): NO